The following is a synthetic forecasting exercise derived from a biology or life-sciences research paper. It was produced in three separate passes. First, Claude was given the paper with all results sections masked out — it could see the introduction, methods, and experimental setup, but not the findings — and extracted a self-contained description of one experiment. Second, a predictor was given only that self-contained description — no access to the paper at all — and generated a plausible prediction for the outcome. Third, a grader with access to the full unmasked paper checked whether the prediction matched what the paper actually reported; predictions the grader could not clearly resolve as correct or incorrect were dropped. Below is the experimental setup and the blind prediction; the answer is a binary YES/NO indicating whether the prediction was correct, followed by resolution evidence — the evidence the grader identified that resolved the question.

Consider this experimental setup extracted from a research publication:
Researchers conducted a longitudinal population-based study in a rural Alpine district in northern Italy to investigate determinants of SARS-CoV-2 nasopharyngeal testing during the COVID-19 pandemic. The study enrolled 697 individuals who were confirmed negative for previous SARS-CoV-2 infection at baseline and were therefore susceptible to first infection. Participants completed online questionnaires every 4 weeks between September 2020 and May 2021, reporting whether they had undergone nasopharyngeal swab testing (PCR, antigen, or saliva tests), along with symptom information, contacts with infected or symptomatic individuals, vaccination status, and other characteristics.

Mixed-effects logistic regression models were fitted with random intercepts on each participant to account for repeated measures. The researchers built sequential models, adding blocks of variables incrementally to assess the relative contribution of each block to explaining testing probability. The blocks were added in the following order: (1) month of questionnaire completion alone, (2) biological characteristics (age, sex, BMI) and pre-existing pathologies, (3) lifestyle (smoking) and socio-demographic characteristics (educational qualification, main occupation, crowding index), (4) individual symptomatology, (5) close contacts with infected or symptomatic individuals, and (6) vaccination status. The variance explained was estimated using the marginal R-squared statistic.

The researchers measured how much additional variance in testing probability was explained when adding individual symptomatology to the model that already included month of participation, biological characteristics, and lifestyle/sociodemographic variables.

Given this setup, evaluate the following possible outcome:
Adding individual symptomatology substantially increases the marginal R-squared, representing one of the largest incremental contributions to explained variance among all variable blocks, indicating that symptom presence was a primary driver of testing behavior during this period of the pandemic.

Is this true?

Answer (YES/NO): YES